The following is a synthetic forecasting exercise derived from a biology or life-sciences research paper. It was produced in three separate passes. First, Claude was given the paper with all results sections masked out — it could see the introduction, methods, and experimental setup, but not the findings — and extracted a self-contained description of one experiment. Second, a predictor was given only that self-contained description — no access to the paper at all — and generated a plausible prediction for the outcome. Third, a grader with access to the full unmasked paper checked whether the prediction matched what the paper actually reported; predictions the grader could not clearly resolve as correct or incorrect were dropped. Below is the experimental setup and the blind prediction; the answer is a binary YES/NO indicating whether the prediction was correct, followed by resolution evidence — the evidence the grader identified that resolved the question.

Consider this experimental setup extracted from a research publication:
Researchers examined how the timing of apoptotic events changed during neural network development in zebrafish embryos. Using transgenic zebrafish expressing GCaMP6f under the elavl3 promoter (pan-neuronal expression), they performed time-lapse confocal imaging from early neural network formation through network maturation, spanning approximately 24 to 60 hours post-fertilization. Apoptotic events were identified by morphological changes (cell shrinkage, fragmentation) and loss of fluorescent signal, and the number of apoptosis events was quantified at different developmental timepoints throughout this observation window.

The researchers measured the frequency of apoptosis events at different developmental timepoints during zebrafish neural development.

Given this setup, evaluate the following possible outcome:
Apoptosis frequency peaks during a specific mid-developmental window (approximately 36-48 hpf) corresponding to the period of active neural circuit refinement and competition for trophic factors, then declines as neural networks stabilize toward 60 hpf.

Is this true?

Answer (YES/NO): YES